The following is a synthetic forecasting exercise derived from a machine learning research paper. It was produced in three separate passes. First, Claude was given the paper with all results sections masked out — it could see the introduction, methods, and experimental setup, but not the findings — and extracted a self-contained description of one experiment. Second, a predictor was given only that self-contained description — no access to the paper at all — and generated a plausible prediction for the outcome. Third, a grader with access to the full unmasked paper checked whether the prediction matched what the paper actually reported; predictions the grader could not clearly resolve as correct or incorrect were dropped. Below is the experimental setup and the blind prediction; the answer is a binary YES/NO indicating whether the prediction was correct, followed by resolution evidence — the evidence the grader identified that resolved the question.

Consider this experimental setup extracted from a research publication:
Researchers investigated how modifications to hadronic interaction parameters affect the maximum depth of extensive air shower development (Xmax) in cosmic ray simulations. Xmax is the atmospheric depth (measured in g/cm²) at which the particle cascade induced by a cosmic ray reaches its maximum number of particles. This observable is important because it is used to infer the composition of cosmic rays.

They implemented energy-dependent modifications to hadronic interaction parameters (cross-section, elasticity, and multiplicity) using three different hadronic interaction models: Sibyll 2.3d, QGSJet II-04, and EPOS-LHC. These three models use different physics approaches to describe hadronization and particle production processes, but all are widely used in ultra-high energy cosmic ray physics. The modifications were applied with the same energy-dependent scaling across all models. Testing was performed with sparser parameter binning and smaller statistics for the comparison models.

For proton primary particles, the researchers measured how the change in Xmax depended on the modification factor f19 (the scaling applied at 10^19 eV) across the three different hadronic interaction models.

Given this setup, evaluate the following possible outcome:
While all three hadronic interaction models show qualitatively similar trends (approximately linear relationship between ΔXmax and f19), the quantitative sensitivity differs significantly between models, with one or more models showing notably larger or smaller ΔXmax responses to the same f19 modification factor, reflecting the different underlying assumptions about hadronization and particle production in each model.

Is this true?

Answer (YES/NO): NO